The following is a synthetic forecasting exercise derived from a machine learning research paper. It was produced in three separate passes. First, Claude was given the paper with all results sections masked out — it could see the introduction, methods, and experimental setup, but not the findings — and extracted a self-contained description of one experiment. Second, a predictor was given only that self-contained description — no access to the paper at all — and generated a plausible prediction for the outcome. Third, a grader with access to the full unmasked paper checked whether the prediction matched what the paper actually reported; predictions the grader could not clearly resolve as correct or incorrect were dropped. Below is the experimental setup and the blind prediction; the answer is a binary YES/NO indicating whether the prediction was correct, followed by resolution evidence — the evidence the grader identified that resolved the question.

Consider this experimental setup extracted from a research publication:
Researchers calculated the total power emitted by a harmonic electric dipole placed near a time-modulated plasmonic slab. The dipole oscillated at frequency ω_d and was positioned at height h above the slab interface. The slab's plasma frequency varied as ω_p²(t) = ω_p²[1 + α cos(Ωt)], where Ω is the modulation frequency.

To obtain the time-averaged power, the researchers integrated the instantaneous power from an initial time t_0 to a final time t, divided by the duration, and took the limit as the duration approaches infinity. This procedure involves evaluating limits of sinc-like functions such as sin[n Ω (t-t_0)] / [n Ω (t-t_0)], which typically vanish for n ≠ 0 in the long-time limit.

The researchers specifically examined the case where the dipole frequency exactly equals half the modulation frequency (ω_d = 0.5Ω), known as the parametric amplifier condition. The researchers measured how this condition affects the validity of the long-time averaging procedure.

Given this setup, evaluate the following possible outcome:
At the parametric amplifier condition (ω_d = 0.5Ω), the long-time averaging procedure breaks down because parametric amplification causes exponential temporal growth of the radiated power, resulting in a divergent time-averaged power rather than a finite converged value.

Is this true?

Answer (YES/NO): NO